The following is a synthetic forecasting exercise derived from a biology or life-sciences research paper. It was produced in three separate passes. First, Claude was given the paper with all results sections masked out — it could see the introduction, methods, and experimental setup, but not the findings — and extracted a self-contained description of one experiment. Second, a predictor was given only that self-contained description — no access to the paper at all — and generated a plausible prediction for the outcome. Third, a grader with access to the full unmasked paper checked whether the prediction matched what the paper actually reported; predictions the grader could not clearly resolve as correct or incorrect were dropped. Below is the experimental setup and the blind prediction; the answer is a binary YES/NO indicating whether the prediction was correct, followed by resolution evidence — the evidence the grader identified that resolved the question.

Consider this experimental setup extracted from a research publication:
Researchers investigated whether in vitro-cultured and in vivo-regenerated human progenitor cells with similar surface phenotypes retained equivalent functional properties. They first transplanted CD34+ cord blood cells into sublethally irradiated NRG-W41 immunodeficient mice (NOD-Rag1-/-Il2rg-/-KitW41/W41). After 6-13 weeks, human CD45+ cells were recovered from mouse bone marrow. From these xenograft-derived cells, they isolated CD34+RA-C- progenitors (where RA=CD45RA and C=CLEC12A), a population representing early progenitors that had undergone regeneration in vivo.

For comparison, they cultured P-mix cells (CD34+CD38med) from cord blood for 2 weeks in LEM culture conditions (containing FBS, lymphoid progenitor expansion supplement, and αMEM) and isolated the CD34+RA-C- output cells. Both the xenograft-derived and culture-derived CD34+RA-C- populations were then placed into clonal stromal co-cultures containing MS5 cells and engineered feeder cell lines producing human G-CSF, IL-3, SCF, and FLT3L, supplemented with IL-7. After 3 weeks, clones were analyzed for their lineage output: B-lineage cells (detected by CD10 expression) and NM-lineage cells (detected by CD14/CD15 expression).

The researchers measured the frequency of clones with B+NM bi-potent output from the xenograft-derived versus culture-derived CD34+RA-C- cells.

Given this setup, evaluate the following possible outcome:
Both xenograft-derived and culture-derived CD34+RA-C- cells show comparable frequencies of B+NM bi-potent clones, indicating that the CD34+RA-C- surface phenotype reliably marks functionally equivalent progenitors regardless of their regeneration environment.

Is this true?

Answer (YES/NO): YES